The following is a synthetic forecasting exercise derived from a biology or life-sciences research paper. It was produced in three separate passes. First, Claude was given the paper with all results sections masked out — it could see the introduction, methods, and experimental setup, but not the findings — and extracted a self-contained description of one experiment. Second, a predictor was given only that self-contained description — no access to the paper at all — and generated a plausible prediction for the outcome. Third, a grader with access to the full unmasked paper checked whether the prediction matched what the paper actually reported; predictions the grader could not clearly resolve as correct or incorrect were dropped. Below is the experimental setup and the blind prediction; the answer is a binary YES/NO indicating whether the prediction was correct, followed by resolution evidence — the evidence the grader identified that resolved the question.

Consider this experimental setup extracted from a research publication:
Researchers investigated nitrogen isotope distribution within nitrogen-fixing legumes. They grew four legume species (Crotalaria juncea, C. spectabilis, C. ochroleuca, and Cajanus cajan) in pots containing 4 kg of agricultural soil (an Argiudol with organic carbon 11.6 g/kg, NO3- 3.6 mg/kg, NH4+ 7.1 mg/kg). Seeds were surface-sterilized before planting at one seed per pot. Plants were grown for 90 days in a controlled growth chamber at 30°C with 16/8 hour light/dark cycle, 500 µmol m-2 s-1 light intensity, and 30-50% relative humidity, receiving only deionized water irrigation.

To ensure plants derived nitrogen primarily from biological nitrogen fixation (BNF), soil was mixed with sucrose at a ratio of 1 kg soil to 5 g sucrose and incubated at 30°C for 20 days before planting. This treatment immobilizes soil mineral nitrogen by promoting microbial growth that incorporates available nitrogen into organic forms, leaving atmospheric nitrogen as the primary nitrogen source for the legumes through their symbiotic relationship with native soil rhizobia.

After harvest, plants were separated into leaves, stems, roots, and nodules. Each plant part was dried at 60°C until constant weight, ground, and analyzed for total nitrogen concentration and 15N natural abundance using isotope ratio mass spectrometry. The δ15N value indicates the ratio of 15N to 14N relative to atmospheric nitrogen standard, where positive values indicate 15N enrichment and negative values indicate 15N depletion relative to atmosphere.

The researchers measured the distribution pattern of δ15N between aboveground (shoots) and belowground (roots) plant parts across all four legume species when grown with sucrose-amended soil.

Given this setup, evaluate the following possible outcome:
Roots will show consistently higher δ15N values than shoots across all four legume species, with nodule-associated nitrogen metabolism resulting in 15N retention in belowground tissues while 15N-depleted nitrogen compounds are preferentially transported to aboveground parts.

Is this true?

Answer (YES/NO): YES